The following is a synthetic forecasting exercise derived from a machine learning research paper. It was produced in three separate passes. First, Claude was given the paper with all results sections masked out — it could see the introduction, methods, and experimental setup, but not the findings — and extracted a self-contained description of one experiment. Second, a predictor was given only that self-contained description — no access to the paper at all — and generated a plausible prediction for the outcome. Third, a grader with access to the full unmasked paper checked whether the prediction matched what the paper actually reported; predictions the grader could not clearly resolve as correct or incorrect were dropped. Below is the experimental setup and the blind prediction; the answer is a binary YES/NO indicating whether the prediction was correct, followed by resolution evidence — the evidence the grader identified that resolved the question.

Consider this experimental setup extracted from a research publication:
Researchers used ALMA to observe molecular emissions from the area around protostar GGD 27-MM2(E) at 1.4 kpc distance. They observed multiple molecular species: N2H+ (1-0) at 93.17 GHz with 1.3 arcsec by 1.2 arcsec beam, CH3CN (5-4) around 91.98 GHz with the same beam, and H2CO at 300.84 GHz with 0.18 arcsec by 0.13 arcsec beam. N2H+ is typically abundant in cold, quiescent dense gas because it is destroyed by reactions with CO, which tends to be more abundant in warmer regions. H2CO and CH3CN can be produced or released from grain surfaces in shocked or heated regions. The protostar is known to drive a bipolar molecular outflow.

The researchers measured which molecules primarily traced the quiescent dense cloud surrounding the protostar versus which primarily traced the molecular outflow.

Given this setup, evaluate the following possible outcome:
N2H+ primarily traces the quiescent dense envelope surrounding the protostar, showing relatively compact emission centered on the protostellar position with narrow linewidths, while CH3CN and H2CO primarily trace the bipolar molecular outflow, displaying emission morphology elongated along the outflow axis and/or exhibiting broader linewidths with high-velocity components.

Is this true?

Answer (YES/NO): NO